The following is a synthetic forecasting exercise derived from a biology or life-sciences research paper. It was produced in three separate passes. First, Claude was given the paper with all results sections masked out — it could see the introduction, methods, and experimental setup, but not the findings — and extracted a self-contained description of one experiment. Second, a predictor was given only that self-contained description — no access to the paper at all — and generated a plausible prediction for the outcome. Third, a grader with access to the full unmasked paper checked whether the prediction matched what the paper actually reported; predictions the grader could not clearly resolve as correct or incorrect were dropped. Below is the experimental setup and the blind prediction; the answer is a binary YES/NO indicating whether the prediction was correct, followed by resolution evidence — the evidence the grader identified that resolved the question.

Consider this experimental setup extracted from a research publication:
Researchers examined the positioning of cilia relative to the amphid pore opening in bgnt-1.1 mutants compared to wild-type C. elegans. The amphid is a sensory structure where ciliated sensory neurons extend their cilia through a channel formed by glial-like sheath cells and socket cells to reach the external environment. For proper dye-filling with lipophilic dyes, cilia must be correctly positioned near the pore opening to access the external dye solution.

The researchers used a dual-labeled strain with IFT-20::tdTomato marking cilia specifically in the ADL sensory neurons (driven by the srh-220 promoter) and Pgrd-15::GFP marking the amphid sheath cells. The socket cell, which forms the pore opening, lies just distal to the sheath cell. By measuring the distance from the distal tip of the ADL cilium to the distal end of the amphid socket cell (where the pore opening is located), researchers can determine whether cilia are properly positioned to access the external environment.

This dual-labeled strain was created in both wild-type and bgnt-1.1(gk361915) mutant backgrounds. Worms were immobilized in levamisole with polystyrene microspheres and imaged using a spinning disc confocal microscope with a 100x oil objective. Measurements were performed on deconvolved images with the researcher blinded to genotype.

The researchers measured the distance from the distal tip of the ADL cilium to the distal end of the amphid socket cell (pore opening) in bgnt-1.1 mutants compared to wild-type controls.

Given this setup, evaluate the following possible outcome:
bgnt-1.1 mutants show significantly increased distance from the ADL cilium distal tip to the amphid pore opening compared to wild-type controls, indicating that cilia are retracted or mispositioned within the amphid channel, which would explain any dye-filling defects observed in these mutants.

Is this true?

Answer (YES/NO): NO